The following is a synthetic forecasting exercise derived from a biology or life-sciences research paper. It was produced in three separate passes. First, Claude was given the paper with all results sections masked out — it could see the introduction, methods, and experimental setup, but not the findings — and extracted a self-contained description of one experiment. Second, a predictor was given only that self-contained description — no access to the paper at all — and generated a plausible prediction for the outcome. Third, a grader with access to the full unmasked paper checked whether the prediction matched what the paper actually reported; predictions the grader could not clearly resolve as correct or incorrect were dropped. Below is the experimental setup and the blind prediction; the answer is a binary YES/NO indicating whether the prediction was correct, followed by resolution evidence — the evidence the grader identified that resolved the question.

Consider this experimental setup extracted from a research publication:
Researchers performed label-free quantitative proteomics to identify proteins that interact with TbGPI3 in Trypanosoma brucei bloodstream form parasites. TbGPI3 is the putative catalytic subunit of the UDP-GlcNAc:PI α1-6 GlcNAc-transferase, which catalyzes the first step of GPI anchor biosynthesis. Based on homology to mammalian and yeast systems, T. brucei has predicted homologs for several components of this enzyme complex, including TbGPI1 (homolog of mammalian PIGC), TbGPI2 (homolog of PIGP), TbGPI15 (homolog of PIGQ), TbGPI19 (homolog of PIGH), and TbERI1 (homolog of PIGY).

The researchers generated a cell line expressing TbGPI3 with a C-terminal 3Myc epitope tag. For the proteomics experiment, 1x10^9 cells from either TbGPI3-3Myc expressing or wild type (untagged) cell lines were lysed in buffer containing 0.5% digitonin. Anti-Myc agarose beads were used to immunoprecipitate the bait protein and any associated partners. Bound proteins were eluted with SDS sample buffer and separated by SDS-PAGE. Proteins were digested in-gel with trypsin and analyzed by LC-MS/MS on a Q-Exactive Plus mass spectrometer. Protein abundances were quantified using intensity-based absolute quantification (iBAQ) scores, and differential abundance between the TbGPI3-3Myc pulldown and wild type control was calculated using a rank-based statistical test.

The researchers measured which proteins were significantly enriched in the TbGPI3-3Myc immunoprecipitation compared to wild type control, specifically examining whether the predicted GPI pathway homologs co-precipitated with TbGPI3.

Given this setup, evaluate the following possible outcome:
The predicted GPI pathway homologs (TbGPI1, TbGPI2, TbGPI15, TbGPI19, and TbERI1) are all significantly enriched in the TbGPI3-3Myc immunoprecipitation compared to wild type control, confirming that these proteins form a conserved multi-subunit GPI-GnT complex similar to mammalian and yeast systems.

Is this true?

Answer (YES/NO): NO